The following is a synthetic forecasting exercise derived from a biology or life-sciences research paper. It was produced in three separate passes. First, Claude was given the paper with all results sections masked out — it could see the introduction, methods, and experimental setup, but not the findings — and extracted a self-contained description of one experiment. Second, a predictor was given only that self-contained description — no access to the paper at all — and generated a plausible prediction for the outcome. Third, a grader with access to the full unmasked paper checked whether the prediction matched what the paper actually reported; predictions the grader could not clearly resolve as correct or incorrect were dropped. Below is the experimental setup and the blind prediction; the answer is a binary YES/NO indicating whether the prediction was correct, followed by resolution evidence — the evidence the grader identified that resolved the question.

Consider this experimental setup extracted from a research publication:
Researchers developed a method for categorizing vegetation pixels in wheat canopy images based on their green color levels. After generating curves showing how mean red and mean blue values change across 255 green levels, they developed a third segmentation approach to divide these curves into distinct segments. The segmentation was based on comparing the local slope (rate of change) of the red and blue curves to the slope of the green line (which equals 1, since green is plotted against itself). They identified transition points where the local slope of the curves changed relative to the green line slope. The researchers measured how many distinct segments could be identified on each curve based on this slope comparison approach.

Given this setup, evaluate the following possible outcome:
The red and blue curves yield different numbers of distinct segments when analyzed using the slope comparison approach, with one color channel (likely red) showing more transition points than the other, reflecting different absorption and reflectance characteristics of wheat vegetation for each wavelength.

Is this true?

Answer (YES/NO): NO